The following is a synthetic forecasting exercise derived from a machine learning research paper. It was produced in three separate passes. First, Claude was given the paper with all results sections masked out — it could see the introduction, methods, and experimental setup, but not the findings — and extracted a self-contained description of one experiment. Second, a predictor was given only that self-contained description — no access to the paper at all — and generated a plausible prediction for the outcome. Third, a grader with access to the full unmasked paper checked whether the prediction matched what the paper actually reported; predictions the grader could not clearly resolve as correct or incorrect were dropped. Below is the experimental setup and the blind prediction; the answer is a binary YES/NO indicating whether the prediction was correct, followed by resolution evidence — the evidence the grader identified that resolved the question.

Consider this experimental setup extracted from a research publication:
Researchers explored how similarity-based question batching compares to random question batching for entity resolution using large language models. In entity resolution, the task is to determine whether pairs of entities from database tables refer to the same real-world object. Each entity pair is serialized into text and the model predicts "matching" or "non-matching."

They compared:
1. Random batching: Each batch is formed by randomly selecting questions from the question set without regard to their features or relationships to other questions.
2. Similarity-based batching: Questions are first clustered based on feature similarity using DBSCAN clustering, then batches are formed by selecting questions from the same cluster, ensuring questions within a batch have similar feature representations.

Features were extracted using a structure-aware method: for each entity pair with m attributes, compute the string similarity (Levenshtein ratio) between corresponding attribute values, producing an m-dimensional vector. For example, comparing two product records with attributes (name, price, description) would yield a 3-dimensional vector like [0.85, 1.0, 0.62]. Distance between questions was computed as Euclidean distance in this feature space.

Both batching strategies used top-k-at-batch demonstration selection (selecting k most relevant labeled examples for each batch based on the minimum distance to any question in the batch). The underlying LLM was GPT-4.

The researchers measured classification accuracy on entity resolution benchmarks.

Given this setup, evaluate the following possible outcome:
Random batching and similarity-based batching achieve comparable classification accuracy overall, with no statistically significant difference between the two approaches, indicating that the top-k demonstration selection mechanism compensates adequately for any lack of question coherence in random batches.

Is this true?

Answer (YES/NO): NO